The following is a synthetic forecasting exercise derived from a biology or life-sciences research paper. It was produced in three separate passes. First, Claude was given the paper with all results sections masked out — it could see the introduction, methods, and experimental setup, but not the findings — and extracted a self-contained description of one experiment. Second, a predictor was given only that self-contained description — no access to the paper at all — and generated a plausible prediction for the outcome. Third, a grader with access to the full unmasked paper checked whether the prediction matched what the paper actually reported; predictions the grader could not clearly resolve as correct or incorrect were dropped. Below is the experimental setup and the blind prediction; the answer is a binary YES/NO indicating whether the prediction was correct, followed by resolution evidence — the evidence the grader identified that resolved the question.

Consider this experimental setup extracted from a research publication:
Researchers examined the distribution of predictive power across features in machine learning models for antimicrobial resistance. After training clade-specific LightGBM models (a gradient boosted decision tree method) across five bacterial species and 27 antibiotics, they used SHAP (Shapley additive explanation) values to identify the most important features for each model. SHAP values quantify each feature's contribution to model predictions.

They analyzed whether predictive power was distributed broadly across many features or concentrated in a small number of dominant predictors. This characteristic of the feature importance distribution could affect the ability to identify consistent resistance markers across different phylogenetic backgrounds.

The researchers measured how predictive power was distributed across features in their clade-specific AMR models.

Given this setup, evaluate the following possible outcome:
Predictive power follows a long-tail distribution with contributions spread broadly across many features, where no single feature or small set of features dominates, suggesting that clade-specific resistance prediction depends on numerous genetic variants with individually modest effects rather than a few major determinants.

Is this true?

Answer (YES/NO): NO